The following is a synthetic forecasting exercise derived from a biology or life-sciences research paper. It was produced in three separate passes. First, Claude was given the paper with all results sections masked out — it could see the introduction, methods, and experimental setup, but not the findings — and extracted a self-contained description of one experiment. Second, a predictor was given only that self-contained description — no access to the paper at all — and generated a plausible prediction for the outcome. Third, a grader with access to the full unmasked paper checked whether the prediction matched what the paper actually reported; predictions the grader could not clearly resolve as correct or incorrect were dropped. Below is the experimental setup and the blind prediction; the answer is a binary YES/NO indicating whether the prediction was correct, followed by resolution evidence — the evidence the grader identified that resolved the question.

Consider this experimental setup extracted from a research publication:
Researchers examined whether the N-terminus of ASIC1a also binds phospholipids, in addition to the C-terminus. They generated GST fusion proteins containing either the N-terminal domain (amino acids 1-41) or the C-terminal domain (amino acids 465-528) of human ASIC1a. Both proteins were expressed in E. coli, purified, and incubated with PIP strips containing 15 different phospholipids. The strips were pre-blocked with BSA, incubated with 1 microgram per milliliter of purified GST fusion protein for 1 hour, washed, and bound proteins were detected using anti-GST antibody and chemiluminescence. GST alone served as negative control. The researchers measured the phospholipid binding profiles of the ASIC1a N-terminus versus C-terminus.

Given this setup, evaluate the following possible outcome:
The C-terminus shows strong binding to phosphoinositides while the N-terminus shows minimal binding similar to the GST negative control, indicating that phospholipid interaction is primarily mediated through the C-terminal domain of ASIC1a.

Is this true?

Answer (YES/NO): NO